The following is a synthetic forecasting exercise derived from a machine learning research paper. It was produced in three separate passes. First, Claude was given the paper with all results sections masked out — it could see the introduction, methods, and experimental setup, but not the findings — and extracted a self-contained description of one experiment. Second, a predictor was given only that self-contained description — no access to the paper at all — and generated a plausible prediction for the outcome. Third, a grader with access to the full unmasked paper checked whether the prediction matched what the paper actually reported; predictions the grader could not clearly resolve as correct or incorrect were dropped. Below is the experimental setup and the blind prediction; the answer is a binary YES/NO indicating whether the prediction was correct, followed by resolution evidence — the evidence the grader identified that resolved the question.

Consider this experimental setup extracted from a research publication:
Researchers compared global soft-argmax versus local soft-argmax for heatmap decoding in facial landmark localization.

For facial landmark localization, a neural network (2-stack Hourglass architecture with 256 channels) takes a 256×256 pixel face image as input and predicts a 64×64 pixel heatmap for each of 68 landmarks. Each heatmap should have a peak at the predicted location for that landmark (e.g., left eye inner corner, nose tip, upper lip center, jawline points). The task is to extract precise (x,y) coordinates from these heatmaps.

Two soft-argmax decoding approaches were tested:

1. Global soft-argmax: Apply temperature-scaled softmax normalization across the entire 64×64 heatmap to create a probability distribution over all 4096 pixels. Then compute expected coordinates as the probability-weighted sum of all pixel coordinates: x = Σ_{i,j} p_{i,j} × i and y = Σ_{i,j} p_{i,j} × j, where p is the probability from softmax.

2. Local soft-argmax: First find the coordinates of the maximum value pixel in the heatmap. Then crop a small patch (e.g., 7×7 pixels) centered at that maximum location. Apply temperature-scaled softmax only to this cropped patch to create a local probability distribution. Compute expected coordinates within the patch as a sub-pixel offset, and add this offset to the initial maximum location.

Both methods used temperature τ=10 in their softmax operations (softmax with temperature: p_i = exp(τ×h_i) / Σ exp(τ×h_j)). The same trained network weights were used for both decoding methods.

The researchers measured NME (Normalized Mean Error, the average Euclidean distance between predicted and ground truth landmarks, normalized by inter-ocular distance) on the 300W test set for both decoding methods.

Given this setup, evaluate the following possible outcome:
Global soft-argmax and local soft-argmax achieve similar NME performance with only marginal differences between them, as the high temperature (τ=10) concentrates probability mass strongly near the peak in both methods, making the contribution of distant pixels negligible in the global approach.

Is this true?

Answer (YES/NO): NO